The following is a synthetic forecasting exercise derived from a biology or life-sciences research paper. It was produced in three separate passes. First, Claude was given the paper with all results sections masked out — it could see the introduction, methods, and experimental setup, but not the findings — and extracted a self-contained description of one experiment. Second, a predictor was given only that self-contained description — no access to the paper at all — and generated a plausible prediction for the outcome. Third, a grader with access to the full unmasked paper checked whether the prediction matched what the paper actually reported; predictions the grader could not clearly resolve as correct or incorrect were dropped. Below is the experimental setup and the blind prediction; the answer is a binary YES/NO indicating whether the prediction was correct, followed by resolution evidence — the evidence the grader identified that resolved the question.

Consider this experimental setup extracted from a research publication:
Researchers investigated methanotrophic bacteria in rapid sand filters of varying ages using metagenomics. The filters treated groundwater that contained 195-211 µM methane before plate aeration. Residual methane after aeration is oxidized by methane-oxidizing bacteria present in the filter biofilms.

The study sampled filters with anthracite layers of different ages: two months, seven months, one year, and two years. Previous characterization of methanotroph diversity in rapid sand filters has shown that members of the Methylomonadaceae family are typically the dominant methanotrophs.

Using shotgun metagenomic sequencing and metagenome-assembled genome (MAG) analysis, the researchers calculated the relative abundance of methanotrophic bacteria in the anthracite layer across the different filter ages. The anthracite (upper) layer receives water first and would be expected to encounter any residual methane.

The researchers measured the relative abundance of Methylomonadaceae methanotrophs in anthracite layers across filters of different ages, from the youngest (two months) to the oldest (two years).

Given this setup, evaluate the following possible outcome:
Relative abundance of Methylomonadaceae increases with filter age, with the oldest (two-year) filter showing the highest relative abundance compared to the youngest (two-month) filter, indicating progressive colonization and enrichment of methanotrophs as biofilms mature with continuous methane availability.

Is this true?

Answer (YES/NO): NO